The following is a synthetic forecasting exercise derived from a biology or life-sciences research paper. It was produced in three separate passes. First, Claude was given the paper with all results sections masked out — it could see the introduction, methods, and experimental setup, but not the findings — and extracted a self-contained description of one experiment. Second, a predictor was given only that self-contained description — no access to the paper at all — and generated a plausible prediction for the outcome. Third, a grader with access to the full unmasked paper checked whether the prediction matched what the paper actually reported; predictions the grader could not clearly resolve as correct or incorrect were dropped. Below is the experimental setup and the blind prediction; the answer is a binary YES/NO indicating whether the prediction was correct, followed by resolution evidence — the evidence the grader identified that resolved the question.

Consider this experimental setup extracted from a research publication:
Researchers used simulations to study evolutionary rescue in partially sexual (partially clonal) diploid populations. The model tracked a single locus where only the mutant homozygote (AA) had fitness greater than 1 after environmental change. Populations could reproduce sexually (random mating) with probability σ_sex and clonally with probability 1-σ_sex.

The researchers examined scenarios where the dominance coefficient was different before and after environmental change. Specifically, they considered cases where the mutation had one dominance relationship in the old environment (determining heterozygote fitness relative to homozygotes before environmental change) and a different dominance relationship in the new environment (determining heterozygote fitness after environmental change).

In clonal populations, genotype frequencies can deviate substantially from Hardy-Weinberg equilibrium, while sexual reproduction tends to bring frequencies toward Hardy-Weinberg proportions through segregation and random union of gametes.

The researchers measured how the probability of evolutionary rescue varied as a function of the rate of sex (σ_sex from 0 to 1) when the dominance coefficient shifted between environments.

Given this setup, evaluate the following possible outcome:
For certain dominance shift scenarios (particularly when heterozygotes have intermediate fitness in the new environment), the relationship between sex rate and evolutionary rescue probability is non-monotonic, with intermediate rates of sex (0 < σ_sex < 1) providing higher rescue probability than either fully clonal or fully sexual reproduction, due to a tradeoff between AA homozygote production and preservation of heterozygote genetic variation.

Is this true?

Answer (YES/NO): NO